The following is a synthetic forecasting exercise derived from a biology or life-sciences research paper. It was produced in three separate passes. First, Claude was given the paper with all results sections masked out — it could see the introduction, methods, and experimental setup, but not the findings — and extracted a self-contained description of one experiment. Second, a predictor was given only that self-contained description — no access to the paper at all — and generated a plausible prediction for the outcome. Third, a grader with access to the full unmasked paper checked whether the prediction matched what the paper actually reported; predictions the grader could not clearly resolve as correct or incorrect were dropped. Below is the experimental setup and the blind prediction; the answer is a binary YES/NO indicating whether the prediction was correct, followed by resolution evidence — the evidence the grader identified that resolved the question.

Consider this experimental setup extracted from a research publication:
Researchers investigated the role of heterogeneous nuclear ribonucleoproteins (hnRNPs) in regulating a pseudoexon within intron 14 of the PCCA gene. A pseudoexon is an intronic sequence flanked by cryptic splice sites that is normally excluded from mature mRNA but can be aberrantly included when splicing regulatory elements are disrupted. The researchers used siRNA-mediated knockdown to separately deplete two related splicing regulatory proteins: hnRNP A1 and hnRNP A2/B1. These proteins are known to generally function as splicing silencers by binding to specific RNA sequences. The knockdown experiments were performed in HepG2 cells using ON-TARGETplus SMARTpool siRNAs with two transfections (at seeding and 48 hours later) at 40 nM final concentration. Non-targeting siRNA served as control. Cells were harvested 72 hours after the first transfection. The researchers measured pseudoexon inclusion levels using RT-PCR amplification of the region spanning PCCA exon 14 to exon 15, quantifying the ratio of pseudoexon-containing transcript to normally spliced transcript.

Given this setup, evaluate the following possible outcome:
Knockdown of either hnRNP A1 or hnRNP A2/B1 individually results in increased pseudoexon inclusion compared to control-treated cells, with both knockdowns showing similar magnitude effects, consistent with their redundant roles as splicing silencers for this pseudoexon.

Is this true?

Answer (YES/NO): NO